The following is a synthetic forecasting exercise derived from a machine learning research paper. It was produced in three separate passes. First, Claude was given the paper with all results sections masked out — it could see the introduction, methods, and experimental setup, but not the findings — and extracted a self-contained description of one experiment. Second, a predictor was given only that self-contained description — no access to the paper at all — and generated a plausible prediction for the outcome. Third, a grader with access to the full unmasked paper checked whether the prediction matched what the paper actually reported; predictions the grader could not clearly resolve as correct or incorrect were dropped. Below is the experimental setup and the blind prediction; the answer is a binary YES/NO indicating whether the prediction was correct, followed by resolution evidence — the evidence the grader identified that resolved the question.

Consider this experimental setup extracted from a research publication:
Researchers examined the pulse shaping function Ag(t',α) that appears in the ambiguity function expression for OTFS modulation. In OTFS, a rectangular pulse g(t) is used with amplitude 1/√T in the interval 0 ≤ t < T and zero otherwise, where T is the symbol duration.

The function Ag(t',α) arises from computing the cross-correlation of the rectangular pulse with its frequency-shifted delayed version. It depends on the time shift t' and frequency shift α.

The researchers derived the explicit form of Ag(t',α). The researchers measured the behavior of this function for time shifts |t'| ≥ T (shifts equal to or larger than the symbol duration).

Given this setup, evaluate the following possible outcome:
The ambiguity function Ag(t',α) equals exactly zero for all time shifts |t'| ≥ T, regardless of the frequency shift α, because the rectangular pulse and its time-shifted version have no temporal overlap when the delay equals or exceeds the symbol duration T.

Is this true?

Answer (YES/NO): YES